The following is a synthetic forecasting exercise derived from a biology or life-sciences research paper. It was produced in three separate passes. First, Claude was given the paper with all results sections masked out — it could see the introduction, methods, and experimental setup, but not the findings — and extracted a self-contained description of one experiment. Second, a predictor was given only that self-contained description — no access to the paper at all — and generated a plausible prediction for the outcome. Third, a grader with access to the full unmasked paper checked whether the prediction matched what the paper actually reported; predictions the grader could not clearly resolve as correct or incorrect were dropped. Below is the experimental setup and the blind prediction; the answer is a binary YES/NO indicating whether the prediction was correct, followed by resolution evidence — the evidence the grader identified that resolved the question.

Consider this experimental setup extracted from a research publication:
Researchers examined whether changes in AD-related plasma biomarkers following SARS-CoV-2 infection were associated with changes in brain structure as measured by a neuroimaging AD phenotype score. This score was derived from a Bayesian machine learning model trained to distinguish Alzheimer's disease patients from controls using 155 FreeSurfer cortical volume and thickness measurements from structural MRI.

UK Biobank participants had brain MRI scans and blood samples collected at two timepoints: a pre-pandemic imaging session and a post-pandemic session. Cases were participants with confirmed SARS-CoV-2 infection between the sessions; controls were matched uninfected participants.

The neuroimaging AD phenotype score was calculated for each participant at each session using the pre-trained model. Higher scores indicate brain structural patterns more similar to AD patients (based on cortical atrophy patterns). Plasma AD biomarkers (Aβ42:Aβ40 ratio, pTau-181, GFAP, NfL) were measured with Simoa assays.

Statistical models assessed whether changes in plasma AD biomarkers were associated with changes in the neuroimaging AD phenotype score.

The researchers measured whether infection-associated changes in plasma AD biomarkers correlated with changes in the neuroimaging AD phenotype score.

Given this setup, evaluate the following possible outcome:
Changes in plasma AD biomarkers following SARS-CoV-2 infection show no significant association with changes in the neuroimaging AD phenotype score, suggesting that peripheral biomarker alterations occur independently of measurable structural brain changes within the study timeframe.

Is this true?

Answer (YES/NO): NO